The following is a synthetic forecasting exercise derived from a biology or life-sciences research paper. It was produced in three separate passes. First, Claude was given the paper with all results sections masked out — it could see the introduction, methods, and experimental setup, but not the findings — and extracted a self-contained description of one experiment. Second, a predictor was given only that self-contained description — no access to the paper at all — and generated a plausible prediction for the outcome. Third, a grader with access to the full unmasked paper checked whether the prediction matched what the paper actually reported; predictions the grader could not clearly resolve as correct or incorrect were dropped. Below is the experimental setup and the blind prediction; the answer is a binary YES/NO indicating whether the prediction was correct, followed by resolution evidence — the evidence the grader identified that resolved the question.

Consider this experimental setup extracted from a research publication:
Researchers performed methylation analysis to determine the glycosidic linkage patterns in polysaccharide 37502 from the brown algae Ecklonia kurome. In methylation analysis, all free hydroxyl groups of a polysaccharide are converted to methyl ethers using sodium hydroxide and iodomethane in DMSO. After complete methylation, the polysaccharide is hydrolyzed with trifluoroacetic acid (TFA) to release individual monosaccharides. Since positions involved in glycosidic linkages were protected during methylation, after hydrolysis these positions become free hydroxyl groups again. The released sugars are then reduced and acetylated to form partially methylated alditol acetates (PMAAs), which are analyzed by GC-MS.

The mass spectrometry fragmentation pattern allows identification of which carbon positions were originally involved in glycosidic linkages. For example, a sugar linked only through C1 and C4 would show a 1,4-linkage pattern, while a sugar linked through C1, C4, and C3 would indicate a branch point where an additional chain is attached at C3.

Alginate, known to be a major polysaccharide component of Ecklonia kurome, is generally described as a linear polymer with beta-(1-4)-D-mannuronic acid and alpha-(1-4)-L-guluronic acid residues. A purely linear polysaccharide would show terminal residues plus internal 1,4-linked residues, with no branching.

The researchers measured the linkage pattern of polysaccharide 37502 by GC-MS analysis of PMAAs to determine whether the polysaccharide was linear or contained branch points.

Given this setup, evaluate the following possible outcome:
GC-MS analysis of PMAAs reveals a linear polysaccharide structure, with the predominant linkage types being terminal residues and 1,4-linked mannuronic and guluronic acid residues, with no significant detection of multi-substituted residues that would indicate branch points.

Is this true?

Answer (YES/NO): YES